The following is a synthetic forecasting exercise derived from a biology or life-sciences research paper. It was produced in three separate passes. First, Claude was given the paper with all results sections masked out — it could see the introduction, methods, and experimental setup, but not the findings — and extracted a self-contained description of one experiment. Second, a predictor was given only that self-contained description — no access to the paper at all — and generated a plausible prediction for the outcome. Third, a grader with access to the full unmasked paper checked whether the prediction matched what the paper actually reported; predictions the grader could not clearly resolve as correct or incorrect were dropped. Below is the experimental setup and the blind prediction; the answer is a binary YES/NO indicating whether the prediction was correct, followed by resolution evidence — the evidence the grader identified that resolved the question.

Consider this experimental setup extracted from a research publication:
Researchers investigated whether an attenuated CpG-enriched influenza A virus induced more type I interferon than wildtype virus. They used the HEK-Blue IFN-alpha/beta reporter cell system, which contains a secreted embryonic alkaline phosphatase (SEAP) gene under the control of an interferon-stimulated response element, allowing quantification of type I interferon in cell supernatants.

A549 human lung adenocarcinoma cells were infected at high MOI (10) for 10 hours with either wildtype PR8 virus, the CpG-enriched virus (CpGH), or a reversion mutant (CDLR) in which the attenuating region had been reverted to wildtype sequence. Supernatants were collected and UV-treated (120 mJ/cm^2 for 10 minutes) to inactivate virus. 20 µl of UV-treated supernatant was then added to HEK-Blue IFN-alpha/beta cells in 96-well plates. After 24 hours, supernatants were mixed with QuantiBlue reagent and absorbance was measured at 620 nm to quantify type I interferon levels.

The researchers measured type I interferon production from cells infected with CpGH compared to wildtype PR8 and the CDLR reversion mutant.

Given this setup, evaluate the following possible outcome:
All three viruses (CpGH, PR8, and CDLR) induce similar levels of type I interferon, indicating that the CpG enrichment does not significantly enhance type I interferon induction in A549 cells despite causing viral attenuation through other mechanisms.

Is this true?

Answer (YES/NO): NO